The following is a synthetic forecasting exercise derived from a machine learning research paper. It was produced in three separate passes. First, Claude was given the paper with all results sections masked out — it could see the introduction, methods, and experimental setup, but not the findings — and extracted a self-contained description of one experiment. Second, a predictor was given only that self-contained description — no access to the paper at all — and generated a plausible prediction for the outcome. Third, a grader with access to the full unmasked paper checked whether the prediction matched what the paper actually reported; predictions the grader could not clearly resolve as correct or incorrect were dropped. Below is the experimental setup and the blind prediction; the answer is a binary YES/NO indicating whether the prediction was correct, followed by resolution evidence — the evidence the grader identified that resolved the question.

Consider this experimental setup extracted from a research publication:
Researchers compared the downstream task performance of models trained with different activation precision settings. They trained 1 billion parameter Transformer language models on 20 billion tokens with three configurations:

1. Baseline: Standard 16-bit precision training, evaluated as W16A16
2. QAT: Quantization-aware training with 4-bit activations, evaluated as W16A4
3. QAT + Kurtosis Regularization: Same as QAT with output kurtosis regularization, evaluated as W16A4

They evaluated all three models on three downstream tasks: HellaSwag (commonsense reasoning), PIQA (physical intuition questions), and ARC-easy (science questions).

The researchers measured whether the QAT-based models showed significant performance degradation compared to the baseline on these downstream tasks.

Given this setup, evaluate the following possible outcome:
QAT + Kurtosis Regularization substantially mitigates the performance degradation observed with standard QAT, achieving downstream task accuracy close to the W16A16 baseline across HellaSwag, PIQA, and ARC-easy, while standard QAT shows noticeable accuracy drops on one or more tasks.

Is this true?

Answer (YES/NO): NO